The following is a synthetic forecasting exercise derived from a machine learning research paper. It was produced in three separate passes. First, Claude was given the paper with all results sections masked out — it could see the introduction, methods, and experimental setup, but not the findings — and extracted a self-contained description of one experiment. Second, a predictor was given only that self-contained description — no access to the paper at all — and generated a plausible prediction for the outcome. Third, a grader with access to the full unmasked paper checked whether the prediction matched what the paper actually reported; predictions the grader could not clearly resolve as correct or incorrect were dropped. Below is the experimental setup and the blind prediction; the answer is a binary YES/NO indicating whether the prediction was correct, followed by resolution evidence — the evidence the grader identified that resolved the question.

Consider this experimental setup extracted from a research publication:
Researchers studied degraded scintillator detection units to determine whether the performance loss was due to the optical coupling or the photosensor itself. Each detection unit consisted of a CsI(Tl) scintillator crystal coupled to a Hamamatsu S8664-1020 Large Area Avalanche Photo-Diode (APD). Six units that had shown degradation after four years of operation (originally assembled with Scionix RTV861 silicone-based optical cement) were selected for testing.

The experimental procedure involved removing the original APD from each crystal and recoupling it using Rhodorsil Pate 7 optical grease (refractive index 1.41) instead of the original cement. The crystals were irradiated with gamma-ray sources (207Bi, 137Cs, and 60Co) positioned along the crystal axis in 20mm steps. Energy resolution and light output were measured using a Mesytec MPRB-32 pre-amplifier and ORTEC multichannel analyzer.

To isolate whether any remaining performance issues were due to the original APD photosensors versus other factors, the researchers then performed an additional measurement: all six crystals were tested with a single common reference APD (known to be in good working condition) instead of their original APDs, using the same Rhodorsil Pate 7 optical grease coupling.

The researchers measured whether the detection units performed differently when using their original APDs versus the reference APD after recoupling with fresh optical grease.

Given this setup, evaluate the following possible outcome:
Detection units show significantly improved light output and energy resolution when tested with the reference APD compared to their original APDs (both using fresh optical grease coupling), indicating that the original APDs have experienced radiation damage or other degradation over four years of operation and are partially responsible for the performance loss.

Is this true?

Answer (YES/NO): NO